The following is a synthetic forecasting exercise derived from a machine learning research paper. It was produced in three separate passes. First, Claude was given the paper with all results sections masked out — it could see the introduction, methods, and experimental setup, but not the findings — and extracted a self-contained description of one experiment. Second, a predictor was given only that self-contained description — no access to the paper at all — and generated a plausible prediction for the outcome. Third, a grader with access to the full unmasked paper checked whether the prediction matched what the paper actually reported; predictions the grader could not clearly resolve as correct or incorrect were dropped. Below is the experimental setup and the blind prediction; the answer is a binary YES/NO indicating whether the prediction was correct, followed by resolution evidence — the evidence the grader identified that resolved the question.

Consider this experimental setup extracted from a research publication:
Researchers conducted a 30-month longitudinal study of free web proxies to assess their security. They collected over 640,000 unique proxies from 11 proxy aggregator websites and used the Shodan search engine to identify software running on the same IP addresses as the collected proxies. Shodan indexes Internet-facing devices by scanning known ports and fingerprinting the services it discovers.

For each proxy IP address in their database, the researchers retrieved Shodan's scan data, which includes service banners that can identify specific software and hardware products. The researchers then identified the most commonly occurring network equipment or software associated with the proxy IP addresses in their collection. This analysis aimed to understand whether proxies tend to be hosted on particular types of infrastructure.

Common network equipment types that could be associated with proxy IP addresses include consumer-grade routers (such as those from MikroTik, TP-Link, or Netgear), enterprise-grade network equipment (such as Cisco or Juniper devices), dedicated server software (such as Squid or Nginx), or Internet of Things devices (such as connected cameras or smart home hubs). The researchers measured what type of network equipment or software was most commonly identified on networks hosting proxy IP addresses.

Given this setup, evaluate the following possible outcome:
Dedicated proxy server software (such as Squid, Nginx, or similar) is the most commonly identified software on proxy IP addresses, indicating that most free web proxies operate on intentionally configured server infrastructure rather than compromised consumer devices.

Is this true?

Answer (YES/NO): NO